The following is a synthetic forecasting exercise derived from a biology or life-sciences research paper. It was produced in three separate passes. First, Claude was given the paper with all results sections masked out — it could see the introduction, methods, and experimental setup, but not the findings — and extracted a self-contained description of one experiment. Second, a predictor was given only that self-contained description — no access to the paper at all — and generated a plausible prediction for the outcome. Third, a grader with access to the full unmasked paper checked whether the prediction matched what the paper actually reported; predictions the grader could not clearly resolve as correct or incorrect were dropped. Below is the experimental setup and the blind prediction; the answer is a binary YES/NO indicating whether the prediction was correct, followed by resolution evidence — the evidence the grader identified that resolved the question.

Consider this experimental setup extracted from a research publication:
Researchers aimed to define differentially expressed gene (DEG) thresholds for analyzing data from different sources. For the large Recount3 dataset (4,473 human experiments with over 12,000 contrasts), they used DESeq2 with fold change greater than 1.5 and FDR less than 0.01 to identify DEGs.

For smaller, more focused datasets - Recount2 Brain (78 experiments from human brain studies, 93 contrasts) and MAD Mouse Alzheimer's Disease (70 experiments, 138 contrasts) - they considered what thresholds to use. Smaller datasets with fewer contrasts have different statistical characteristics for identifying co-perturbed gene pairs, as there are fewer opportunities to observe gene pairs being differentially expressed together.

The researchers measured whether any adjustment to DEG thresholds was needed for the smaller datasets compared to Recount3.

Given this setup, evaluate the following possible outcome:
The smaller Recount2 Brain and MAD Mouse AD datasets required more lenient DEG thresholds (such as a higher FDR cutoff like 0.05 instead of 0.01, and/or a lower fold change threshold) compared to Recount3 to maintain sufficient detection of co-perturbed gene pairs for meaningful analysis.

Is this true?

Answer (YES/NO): YES